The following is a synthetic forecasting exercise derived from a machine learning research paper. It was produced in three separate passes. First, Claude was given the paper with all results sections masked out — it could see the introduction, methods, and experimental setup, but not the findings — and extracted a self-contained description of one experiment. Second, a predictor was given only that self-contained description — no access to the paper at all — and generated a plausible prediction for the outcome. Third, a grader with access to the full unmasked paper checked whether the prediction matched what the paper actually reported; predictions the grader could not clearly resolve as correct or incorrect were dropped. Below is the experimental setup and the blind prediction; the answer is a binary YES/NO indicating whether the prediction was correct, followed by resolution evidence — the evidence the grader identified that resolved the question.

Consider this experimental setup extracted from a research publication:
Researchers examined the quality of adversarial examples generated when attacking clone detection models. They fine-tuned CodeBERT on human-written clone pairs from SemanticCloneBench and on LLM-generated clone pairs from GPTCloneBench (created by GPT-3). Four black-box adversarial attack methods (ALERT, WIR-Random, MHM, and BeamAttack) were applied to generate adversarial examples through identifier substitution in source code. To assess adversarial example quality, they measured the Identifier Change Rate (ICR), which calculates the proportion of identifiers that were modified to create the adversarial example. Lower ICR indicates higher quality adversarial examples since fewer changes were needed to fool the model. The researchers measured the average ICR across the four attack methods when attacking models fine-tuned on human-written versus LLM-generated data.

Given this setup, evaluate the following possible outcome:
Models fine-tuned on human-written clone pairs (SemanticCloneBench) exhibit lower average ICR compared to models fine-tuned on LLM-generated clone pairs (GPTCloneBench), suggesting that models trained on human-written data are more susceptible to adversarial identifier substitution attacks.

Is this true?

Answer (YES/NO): NO